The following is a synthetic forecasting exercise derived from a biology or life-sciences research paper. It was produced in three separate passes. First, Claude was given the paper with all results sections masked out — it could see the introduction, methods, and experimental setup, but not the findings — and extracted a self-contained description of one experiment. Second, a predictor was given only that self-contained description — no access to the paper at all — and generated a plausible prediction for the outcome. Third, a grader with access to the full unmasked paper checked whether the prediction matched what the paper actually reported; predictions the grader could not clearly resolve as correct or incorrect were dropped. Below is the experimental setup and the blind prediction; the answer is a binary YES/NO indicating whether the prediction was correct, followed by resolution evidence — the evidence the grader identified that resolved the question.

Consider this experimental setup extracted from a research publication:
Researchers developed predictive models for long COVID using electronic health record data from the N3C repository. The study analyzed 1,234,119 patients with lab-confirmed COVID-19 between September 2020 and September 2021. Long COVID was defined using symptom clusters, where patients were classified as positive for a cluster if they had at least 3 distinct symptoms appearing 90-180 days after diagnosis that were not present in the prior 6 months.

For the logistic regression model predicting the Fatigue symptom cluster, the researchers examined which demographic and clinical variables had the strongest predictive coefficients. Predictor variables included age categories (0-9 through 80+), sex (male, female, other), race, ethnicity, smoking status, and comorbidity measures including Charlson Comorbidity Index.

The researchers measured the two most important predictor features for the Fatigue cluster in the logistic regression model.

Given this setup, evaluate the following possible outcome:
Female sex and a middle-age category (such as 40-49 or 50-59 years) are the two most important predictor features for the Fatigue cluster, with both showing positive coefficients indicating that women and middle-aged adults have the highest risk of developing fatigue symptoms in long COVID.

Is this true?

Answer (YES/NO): NO